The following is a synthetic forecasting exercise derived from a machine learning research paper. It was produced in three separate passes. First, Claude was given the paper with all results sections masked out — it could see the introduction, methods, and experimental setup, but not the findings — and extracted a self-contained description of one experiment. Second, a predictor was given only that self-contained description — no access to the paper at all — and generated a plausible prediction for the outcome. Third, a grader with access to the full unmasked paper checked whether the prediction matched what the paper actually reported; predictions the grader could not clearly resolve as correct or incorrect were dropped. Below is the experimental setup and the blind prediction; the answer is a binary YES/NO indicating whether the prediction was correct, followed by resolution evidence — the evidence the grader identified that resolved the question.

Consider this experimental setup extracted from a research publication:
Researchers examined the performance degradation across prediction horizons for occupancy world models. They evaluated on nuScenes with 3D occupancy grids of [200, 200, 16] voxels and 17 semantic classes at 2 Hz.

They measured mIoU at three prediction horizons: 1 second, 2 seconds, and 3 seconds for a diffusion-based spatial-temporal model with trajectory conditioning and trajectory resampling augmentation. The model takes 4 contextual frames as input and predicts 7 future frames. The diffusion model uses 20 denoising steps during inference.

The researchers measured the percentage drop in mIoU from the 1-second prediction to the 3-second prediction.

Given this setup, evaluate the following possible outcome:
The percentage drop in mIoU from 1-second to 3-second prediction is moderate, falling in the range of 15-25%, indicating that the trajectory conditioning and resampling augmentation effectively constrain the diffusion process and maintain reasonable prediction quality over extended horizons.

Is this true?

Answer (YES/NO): NO